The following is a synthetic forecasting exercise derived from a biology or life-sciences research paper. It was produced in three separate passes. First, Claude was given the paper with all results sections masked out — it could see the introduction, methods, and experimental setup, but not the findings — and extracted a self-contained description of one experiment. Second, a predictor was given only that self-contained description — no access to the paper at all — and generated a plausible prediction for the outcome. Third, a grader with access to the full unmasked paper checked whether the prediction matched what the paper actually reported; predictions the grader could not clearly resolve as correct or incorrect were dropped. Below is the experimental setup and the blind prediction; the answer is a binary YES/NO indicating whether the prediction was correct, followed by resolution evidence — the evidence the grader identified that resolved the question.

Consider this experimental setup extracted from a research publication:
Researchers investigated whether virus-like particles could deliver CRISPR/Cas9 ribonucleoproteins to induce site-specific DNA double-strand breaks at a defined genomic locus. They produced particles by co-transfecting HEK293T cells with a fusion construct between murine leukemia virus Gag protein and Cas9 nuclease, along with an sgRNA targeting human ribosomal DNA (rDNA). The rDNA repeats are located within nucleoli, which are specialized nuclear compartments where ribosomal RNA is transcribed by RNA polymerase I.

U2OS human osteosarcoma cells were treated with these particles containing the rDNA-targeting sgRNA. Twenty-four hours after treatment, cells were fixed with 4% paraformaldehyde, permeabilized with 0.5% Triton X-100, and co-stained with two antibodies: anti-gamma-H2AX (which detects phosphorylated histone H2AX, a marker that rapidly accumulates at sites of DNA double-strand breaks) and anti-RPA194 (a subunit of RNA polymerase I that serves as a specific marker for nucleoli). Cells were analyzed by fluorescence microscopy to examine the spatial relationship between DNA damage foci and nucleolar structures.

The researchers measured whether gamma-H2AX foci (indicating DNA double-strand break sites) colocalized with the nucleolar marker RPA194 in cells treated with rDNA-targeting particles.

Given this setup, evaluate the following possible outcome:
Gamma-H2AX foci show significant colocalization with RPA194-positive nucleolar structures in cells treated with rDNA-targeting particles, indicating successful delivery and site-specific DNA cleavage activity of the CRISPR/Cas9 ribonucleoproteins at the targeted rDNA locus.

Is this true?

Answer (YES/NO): YES